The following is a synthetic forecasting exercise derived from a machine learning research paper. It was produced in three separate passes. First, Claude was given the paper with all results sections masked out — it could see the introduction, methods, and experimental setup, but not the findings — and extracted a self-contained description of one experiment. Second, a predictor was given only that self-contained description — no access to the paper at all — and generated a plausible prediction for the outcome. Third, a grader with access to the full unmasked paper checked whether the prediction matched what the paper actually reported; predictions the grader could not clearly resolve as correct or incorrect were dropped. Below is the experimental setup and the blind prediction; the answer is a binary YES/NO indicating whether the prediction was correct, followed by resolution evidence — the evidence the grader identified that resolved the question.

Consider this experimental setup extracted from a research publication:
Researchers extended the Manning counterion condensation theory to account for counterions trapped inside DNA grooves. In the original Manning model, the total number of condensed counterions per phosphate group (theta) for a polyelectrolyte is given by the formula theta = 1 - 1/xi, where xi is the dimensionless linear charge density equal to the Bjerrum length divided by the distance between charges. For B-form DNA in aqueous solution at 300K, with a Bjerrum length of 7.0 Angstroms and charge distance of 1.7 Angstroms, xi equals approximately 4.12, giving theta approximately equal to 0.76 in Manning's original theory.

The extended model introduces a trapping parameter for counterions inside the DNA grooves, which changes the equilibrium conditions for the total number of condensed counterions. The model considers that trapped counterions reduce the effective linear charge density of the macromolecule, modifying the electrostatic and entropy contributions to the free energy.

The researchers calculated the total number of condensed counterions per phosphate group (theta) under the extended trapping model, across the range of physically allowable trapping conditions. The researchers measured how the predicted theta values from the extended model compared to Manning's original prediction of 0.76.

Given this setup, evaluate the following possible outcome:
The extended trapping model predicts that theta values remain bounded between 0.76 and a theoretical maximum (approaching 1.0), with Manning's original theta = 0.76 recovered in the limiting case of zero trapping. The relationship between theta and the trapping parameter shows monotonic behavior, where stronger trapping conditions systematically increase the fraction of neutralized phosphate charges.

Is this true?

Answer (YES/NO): NO